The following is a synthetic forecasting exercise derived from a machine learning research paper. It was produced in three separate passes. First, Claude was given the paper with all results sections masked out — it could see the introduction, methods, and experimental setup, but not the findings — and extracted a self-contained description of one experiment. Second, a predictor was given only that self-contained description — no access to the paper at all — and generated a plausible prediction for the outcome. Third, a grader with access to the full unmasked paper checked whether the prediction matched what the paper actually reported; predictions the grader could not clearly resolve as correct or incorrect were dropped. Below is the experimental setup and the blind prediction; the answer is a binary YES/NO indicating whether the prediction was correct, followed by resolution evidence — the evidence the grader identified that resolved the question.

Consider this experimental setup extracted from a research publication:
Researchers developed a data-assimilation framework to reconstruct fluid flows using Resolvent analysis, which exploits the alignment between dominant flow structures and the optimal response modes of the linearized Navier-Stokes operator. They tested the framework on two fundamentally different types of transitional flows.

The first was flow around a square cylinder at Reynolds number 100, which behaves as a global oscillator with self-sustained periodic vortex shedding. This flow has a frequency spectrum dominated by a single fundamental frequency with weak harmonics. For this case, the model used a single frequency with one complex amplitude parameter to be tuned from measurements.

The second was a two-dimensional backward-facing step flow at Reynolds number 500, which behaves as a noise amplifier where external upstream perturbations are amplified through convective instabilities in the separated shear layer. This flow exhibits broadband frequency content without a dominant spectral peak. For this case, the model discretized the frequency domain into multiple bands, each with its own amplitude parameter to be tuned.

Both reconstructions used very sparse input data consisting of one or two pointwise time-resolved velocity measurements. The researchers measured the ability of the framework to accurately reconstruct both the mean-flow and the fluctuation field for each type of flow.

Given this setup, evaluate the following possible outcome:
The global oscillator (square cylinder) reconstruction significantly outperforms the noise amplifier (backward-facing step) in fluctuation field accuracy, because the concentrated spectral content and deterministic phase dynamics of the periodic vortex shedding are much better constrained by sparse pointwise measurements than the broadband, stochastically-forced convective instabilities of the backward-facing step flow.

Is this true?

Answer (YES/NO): NO